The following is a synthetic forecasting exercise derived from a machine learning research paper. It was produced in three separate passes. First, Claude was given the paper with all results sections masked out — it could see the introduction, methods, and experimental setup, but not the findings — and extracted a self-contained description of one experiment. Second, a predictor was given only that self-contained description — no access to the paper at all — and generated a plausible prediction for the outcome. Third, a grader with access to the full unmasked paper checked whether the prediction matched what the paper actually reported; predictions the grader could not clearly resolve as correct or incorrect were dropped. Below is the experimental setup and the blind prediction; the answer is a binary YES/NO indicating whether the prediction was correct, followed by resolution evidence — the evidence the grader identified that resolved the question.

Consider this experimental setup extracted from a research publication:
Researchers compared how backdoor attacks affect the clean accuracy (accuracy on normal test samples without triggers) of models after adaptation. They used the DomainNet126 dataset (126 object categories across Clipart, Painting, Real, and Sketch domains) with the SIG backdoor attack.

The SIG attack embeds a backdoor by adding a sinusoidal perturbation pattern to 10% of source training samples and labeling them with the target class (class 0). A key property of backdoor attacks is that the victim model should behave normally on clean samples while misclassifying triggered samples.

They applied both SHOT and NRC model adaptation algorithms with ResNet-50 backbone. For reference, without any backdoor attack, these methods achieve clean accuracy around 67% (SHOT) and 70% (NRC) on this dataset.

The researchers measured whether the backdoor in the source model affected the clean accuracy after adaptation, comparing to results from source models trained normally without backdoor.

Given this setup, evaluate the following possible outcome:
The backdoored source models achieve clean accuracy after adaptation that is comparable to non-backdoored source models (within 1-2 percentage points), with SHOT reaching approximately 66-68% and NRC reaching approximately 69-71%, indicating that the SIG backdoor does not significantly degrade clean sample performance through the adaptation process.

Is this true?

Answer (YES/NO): YES